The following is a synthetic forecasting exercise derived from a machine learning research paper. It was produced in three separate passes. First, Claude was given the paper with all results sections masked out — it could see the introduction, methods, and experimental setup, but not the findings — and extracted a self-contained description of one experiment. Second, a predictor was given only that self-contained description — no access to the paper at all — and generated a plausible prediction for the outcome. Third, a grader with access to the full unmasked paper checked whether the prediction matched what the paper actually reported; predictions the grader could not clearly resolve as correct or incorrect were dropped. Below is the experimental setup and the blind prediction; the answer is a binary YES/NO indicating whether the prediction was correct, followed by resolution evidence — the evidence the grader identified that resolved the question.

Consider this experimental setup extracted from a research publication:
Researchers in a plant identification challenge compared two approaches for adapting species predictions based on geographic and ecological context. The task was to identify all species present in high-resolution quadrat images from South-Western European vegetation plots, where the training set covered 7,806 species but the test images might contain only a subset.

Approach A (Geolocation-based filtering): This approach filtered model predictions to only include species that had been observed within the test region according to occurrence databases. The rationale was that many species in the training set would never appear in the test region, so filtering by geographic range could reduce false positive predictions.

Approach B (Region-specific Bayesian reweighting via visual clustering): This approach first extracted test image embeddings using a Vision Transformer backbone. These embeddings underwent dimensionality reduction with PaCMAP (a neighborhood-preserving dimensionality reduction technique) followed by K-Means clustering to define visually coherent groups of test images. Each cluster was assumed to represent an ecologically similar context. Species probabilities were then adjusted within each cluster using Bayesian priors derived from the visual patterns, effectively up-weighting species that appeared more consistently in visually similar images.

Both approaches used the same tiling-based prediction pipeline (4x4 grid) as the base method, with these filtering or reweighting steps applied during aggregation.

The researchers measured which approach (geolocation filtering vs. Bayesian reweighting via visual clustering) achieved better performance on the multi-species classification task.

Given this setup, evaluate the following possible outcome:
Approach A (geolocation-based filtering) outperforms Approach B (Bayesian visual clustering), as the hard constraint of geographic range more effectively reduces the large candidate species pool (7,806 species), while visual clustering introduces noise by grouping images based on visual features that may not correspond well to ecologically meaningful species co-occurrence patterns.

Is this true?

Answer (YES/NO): NO